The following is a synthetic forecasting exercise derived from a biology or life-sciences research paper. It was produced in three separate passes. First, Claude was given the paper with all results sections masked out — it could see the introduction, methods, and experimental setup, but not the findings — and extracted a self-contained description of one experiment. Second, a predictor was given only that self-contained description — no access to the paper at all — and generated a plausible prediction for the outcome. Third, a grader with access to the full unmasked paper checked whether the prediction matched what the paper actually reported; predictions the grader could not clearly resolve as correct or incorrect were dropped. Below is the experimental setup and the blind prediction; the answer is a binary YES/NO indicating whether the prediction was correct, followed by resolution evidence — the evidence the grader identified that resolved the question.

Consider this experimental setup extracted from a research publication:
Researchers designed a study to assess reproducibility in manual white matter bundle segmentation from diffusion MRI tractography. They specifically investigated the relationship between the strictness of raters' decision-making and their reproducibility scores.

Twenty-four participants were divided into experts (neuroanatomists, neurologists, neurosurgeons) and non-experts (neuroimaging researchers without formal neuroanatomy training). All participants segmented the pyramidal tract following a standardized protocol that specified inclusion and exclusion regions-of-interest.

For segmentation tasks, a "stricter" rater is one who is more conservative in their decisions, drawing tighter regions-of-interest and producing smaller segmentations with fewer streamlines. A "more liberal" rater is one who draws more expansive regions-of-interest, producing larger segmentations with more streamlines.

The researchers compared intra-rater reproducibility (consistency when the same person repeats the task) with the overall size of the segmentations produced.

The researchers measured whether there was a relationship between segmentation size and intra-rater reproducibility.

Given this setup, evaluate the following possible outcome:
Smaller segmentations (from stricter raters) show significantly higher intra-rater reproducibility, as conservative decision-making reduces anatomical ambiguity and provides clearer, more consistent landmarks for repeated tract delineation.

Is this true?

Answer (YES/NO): NO